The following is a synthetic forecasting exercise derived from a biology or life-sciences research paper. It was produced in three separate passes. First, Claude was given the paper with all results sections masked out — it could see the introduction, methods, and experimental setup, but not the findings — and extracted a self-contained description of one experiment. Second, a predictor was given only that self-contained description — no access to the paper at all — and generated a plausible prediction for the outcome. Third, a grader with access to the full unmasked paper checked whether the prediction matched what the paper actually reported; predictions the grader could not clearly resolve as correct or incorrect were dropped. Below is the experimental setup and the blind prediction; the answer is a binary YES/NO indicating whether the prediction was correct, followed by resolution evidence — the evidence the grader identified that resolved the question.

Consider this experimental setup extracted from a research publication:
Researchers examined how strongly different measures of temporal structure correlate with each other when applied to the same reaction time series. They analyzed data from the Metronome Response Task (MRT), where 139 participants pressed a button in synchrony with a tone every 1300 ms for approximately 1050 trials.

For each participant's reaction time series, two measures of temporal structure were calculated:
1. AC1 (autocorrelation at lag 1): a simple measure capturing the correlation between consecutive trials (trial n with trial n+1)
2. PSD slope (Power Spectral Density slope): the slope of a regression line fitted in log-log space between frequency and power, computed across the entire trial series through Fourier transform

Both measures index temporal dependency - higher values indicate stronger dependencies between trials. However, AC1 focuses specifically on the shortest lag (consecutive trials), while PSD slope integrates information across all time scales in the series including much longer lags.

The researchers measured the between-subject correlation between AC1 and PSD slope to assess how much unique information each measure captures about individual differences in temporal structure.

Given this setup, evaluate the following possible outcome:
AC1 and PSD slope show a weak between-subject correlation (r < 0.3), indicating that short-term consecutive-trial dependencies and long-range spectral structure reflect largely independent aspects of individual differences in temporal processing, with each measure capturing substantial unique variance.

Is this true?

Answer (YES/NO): NO